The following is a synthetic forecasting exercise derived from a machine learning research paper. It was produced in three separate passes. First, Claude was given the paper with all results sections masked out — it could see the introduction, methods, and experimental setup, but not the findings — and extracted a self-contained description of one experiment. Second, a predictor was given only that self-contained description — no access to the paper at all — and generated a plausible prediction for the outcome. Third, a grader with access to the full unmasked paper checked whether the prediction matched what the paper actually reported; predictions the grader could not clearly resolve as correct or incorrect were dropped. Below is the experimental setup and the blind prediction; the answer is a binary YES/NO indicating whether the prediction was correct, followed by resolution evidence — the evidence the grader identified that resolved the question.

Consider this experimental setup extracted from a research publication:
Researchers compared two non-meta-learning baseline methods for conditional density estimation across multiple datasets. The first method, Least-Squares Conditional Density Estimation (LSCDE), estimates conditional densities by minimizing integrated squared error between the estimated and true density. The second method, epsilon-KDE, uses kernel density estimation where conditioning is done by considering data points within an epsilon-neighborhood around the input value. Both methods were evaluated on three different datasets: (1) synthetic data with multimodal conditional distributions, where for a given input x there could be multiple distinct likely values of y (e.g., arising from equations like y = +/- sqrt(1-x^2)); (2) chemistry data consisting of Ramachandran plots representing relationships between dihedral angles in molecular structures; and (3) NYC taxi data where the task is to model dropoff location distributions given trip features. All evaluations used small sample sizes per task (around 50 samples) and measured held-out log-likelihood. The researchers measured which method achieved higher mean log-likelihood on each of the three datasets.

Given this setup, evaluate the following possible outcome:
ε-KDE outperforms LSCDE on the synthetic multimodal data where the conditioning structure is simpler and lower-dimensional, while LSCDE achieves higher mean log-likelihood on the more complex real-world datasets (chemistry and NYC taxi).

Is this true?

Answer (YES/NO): NO